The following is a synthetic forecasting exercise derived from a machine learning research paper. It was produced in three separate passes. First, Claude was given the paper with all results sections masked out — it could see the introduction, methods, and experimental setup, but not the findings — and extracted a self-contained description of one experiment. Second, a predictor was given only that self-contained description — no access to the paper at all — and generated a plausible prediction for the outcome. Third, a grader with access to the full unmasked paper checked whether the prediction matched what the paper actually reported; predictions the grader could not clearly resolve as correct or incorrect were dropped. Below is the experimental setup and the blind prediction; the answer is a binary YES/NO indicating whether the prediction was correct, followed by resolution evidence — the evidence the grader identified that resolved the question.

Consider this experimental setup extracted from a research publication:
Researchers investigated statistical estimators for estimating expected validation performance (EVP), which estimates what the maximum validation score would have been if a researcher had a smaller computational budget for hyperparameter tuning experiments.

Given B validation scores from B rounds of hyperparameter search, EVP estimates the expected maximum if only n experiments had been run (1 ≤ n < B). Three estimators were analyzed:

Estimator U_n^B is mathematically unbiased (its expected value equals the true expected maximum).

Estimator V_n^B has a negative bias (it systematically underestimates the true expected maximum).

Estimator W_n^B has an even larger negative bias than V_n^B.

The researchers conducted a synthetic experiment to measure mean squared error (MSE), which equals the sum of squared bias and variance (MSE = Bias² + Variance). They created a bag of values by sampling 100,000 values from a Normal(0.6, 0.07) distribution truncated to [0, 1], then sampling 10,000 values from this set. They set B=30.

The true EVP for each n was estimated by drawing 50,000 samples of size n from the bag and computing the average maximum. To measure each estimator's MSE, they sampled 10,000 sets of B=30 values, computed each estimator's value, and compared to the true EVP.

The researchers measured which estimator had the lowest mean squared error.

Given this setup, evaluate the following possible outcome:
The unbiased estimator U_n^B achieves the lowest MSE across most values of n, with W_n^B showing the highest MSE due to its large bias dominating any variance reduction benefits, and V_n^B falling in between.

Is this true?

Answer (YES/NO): NO